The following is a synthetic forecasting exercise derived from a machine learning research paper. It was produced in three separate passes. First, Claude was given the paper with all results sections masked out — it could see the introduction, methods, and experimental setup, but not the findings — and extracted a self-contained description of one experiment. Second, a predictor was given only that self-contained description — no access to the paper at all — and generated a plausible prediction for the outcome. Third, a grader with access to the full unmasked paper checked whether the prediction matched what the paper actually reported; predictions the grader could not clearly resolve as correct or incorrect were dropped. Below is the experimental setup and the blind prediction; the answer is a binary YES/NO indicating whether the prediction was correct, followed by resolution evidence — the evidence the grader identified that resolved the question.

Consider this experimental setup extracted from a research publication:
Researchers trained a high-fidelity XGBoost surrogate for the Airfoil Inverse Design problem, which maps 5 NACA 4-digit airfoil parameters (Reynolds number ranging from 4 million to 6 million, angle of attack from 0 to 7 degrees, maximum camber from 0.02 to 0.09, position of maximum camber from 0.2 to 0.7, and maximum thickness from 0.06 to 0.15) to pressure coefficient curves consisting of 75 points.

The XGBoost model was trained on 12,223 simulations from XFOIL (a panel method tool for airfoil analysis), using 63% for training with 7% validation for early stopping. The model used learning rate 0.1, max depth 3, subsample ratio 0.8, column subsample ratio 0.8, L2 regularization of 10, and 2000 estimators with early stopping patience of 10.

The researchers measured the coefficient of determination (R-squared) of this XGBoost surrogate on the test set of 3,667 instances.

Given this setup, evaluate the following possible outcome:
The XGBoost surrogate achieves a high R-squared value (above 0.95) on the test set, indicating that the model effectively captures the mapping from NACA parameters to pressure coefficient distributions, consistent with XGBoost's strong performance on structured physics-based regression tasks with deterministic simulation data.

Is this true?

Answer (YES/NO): YES